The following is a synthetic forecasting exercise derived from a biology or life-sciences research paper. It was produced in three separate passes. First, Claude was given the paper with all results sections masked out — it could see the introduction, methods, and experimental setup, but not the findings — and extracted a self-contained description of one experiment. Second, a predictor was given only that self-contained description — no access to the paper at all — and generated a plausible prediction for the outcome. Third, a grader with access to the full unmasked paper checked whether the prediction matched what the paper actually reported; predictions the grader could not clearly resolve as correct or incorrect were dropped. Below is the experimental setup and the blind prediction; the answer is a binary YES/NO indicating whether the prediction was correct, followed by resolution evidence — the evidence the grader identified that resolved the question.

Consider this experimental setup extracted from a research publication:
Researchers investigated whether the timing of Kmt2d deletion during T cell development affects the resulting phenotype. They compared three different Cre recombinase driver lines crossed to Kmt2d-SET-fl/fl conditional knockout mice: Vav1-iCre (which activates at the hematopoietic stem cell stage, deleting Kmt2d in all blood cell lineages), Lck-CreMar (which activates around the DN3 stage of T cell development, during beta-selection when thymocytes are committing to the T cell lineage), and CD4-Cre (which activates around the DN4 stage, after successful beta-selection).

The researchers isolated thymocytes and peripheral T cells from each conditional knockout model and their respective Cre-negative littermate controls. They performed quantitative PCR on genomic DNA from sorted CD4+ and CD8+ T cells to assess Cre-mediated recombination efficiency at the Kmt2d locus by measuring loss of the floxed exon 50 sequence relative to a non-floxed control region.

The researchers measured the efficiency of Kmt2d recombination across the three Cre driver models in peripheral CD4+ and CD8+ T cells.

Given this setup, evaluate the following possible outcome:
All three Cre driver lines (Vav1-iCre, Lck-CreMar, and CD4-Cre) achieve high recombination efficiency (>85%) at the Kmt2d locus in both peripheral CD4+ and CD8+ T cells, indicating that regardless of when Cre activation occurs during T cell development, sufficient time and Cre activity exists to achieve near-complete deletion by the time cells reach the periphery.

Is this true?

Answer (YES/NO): NO